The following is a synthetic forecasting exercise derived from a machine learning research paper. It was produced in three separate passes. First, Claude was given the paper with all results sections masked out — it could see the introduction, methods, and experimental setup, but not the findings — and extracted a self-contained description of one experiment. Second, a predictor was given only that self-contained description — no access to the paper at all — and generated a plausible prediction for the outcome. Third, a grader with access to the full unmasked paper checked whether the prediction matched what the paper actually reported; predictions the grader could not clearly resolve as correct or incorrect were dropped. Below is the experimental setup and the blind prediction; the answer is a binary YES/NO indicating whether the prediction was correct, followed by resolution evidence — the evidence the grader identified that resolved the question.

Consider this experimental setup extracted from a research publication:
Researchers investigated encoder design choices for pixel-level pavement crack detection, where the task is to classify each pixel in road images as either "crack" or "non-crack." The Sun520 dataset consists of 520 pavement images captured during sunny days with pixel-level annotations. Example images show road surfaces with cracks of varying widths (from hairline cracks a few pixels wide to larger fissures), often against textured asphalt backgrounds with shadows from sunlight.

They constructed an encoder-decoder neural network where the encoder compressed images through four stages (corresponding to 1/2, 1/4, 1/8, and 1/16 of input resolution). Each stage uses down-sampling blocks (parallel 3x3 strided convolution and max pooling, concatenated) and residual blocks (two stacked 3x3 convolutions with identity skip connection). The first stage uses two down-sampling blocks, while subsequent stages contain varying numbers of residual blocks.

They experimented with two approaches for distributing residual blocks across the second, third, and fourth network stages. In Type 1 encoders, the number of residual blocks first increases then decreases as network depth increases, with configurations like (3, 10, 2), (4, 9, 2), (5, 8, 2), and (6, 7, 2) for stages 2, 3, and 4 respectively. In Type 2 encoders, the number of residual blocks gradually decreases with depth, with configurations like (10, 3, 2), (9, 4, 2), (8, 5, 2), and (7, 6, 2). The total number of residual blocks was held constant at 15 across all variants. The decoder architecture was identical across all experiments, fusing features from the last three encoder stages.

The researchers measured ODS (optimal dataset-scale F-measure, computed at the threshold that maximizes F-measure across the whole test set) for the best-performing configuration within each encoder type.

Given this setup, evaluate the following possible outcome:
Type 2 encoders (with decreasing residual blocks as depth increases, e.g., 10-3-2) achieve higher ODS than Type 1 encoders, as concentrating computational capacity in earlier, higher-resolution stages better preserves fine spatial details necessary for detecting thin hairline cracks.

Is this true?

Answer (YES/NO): YES